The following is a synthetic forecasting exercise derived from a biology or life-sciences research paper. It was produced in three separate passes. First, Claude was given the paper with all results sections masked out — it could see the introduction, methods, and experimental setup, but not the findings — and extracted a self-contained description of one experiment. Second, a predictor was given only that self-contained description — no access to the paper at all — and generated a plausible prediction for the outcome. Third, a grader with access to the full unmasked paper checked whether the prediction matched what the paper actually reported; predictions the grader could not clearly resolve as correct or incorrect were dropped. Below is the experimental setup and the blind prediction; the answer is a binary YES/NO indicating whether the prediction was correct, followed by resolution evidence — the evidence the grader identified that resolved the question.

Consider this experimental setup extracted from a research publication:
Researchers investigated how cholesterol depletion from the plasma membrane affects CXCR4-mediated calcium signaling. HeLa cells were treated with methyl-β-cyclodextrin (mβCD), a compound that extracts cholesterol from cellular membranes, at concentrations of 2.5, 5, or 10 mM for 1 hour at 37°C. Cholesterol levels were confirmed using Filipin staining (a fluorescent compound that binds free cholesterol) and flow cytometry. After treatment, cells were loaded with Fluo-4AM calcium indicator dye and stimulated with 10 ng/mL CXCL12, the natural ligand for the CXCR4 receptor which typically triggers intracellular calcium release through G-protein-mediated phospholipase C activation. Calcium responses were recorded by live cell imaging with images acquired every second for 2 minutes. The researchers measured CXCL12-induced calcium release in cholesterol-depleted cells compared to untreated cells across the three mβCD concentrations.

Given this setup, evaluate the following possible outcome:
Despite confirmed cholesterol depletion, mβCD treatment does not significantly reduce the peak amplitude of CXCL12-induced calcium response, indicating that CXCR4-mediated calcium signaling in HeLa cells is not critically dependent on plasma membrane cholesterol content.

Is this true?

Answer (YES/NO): NO